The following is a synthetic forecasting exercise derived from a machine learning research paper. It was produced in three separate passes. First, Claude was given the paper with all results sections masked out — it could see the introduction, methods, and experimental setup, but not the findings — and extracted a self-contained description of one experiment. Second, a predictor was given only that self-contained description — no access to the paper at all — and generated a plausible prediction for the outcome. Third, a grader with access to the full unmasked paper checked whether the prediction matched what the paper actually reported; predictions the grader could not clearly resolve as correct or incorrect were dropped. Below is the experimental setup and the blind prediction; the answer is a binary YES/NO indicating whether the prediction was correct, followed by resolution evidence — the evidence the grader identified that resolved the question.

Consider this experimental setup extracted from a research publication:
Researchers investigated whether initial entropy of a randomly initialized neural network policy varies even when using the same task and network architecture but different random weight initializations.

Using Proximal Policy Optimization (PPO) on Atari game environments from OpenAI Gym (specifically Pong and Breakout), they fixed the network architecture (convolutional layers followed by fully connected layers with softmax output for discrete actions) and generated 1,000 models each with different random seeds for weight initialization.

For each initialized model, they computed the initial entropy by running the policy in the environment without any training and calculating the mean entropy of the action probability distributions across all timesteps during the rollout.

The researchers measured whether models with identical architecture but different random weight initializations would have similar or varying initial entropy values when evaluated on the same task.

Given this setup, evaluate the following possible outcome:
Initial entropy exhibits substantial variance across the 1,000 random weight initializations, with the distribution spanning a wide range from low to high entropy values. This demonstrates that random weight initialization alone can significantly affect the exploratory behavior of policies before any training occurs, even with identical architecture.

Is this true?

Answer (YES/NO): YES